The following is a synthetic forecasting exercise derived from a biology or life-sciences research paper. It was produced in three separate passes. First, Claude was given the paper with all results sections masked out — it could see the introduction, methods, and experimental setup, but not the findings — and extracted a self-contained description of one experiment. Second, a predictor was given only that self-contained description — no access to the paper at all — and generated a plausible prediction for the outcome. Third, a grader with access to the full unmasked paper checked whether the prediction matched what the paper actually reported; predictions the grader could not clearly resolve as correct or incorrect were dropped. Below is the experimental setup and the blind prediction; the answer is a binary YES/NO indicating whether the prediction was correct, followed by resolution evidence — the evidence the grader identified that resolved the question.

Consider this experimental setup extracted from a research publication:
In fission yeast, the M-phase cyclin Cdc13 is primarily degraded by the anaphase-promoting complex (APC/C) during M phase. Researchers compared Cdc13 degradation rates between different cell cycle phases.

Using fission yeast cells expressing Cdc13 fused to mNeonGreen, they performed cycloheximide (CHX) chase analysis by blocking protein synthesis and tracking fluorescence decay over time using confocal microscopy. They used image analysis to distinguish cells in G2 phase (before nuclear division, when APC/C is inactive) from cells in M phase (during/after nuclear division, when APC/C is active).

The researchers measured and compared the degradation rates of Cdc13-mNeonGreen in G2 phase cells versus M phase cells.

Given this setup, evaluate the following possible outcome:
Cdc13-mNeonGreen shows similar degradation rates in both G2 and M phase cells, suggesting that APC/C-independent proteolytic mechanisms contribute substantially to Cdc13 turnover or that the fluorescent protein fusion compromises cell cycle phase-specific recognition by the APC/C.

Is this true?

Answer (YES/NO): NO